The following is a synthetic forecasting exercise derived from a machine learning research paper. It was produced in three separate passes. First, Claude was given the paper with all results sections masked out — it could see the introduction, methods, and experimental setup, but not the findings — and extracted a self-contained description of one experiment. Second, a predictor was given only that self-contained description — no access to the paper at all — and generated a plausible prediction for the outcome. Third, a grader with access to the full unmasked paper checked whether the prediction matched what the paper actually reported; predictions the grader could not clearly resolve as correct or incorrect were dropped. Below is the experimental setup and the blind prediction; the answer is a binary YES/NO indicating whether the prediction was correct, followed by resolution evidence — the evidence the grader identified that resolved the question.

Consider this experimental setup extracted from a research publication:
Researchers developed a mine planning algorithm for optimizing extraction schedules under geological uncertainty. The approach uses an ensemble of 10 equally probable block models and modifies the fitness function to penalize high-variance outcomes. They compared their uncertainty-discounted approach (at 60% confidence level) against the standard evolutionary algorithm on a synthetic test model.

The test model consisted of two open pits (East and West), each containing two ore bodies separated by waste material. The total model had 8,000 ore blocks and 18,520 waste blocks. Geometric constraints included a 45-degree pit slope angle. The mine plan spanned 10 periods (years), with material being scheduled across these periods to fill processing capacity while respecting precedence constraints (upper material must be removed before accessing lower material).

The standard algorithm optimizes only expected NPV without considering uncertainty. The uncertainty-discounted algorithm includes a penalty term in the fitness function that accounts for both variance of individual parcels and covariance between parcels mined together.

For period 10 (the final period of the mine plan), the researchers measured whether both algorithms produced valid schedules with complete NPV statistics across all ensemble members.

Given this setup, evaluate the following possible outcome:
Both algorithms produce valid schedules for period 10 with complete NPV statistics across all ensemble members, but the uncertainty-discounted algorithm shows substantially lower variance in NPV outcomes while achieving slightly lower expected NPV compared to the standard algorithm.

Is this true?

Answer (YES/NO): NO